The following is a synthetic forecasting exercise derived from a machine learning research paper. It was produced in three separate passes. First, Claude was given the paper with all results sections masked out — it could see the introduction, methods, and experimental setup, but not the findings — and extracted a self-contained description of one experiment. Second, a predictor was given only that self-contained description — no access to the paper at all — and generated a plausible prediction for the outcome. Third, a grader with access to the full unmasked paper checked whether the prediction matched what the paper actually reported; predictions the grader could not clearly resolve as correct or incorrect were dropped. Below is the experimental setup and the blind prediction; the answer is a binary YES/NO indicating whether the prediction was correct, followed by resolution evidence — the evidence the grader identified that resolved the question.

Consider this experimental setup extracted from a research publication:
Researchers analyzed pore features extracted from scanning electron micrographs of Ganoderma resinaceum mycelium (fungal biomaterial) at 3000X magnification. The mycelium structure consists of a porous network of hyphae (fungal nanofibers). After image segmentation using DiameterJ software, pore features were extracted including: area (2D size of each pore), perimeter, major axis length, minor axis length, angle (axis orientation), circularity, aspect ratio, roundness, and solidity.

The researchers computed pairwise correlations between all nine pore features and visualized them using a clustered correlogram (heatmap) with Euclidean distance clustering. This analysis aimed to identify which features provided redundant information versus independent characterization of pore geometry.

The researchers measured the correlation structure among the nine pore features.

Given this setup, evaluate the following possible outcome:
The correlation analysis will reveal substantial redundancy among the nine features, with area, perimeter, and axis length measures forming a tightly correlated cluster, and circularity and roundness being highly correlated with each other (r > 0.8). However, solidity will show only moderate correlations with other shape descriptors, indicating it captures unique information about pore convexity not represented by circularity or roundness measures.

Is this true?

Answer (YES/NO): NO